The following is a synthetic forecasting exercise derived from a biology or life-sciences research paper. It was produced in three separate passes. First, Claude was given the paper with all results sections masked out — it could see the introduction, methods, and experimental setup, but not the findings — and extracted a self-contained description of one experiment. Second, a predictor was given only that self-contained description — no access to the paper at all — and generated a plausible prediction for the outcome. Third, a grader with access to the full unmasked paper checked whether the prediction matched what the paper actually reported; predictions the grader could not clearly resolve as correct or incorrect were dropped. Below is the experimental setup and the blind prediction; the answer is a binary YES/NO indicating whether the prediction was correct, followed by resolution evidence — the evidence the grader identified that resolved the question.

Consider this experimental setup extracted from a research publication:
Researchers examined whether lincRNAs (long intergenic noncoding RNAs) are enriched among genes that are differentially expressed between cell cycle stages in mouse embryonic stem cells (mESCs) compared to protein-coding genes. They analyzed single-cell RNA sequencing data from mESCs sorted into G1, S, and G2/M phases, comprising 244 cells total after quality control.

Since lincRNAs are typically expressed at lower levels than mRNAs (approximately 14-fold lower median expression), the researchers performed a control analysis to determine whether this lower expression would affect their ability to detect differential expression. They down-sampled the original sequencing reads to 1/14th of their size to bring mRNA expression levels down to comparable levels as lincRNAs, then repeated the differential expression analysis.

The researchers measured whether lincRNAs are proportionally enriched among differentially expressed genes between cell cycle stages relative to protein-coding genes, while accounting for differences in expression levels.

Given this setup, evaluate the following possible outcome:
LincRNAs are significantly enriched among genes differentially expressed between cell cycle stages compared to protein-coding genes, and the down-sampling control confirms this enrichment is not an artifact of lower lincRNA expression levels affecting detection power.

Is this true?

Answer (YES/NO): YES